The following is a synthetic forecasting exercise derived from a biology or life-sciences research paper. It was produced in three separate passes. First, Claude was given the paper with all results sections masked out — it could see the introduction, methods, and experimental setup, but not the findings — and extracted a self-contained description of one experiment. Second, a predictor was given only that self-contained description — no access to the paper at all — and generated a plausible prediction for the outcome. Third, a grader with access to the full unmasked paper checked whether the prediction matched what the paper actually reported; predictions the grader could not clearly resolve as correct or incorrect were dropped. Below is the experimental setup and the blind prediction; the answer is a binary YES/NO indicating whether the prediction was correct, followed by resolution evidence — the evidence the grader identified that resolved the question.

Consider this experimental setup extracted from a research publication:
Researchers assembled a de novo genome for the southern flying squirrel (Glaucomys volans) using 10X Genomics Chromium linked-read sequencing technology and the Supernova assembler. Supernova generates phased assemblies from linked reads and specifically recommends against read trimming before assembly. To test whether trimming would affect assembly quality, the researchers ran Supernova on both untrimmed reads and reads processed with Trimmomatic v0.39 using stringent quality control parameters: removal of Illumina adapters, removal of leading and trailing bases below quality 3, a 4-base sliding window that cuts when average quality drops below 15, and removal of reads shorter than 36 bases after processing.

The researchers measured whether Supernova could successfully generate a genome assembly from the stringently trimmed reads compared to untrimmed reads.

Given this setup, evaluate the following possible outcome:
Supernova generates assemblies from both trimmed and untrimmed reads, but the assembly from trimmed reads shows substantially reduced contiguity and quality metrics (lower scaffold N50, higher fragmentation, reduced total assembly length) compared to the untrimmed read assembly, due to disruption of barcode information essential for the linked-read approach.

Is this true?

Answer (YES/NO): NO